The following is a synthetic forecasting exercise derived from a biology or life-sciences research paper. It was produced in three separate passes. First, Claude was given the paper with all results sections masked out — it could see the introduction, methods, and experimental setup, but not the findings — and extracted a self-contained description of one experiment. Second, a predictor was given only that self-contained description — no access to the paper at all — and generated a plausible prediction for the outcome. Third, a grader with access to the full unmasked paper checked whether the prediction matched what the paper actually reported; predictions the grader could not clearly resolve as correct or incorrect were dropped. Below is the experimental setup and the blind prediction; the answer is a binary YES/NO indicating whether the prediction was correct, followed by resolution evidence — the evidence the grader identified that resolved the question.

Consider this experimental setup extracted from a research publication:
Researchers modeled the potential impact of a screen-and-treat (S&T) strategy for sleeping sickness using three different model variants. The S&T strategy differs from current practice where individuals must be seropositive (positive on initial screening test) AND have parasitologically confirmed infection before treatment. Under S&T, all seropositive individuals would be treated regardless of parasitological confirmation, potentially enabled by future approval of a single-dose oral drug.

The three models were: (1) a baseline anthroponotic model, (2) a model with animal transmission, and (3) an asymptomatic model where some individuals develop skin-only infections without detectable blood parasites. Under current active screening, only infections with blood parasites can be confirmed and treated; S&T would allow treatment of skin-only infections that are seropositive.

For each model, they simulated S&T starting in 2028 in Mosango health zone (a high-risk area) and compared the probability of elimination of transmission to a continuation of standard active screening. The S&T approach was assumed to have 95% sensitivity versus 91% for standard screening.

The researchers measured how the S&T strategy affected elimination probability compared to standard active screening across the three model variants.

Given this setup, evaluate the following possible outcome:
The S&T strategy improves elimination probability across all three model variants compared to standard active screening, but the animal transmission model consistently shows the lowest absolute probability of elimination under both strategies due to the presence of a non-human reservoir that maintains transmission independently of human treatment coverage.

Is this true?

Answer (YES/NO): NO